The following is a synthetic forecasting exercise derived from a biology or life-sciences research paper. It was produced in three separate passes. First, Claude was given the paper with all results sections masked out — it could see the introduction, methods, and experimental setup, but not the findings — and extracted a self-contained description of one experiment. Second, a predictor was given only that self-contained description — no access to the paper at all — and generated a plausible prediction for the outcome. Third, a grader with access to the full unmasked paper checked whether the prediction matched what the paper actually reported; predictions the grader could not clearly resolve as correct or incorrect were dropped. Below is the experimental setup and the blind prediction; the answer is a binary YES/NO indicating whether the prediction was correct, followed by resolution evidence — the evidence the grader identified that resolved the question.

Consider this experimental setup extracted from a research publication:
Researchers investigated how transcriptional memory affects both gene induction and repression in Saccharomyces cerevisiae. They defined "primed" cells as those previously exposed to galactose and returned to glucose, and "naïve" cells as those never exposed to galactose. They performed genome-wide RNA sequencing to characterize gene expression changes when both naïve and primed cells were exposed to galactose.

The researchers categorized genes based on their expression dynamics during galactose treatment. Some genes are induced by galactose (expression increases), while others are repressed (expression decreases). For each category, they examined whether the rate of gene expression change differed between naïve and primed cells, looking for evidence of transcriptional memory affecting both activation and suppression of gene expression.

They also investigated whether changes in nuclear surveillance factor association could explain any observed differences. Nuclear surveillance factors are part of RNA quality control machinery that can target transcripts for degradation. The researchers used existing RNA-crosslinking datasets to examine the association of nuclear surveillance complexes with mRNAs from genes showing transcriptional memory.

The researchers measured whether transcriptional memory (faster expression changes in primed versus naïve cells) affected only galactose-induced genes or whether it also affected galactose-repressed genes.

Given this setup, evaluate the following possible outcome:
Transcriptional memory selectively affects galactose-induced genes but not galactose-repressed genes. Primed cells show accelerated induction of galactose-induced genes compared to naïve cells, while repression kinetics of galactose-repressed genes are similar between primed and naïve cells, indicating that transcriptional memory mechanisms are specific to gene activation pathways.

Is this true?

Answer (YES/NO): NO